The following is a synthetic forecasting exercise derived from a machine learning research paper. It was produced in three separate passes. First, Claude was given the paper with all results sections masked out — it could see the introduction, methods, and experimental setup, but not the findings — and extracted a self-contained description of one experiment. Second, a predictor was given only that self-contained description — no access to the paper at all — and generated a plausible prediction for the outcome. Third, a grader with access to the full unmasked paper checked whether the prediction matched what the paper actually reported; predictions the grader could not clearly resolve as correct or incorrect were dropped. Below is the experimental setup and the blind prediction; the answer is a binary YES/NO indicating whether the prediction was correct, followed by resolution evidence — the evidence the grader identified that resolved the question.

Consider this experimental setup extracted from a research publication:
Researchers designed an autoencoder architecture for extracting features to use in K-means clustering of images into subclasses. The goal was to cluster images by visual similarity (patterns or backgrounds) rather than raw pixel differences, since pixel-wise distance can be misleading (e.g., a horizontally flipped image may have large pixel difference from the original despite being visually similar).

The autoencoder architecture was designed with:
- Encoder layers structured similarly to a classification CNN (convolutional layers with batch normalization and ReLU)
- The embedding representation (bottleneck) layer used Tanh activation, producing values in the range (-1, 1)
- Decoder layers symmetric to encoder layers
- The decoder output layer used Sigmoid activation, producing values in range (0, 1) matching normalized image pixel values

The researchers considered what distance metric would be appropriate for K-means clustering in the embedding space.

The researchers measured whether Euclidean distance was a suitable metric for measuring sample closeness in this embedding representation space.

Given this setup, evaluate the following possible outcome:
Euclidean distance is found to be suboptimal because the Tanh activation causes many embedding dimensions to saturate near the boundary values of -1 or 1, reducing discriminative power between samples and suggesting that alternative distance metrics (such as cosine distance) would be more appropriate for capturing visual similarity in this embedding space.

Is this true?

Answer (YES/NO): NO